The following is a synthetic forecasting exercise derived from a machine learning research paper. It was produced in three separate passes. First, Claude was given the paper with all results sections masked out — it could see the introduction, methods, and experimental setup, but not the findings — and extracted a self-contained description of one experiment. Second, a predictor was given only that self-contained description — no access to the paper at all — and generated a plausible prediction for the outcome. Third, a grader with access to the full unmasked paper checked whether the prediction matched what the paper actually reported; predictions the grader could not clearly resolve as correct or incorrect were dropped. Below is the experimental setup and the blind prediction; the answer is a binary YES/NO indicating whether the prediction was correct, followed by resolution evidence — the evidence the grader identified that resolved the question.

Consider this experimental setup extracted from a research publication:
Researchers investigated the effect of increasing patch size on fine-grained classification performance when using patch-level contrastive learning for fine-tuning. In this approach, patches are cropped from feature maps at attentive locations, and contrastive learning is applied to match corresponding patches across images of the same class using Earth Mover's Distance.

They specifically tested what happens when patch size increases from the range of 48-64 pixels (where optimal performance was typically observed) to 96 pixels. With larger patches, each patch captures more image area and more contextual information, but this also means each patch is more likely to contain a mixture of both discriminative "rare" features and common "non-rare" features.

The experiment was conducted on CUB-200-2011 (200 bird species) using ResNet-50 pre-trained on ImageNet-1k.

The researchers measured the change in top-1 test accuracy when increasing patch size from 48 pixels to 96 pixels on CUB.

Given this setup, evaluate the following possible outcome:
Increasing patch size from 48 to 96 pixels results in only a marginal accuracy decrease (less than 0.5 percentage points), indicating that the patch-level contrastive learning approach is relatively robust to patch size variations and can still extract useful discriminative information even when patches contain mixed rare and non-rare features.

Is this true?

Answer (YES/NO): NO